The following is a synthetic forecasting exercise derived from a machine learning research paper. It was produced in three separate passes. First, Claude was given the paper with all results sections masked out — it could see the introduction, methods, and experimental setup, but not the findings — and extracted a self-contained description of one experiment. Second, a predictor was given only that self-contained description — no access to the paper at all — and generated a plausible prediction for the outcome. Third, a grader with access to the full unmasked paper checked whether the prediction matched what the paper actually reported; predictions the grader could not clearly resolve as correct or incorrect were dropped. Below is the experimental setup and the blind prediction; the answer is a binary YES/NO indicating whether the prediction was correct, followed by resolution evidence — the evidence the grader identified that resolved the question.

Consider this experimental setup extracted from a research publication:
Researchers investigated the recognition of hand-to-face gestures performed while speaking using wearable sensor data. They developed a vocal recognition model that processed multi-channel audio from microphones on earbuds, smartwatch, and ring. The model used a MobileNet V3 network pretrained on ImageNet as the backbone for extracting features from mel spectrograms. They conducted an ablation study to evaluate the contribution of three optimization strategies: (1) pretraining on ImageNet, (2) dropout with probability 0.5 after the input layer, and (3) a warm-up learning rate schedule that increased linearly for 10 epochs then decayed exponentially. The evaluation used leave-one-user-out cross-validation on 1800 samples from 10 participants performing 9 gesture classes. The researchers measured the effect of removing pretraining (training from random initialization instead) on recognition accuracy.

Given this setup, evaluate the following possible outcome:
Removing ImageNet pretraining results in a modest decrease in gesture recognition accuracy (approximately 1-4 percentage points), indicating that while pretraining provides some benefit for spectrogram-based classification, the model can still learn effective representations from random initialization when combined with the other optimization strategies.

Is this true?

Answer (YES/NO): NO